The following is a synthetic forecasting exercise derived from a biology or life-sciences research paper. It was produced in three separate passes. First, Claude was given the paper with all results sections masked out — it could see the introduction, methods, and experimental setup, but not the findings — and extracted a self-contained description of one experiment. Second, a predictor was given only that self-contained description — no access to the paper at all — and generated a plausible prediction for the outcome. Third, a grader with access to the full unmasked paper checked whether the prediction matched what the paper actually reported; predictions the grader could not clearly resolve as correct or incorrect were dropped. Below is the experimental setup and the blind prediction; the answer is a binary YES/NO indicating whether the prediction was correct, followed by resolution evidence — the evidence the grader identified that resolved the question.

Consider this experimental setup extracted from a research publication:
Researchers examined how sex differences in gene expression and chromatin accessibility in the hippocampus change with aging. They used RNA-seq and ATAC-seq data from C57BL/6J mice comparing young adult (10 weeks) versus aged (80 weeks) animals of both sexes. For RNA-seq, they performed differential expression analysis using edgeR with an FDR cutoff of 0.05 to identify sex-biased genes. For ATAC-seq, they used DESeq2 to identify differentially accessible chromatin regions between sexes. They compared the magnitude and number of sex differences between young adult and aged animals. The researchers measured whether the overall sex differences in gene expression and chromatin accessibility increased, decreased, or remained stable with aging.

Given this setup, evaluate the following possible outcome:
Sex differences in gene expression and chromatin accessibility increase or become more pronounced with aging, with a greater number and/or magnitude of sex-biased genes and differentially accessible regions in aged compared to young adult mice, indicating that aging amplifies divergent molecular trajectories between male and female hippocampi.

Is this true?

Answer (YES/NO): YES